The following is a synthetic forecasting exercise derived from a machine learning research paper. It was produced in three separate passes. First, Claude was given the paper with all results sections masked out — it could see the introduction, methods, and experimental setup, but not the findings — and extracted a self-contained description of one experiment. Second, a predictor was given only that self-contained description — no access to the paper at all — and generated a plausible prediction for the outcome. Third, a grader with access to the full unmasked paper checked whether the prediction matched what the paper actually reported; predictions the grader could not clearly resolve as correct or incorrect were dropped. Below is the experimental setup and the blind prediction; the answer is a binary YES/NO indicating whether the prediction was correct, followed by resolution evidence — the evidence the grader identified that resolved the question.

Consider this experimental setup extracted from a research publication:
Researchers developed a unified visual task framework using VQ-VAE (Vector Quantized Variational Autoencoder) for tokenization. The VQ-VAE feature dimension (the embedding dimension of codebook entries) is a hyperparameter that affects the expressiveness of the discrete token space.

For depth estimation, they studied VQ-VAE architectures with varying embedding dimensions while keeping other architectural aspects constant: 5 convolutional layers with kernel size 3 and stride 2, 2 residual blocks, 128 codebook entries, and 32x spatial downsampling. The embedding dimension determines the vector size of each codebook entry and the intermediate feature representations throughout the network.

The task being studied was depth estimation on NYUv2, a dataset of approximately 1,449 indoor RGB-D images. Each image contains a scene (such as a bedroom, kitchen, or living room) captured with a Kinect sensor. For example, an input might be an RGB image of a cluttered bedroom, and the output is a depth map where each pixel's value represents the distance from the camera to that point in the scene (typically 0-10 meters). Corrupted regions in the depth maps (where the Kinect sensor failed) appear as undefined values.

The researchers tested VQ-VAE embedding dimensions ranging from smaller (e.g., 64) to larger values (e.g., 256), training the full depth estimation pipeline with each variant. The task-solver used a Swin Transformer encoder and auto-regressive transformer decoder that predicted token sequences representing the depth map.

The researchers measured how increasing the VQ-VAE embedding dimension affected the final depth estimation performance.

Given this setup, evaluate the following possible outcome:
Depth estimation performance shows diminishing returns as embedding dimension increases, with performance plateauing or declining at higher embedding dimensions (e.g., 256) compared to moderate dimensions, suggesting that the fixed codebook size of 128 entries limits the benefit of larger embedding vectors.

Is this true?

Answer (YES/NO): YES